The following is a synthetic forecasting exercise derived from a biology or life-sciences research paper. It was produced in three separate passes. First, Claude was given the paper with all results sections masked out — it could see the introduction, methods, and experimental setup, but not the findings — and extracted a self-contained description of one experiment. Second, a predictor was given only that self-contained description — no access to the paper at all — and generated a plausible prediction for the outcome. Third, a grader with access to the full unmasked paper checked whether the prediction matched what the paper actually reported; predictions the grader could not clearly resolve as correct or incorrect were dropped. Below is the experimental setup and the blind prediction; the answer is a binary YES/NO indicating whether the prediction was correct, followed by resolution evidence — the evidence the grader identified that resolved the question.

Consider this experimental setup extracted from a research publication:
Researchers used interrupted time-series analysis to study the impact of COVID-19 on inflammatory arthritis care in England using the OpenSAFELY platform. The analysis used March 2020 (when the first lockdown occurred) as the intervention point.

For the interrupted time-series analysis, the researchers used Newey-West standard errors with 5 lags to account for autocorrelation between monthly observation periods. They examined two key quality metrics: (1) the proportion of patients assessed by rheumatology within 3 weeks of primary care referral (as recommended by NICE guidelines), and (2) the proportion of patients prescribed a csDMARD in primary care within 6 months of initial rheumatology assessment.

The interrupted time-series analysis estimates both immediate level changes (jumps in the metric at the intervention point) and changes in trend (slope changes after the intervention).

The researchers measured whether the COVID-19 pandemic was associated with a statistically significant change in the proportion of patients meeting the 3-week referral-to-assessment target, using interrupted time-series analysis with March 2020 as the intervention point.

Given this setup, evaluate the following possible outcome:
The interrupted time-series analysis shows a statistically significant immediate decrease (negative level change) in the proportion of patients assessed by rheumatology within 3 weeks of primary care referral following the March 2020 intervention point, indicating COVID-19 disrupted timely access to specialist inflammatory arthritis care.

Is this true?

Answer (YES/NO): NO